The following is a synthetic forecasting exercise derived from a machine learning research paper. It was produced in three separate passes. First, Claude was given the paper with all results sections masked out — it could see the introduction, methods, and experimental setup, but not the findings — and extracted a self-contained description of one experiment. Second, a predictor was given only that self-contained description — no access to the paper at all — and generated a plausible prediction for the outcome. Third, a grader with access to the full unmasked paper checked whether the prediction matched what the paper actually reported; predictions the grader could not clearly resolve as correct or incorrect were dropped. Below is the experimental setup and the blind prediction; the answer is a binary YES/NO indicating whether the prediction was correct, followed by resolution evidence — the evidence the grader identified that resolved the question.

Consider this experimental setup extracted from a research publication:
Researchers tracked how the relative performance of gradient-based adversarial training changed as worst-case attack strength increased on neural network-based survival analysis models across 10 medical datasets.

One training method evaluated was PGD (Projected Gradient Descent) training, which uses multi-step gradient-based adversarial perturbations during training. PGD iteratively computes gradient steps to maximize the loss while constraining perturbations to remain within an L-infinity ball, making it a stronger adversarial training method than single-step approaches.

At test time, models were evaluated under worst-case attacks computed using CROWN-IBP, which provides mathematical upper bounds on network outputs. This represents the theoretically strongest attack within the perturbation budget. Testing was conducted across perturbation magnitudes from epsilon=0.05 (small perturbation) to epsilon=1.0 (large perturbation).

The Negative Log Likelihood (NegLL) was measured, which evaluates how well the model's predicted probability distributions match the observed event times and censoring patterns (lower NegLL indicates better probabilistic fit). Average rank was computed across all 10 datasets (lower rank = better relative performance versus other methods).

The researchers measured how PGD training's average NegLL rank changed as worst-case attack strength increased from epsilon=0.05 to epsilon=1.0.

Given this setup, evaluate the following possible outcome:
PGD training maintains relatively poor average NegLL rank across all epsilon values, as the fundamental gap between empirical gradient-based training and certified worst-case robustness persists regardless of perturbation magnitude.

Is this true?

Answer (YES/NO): NO